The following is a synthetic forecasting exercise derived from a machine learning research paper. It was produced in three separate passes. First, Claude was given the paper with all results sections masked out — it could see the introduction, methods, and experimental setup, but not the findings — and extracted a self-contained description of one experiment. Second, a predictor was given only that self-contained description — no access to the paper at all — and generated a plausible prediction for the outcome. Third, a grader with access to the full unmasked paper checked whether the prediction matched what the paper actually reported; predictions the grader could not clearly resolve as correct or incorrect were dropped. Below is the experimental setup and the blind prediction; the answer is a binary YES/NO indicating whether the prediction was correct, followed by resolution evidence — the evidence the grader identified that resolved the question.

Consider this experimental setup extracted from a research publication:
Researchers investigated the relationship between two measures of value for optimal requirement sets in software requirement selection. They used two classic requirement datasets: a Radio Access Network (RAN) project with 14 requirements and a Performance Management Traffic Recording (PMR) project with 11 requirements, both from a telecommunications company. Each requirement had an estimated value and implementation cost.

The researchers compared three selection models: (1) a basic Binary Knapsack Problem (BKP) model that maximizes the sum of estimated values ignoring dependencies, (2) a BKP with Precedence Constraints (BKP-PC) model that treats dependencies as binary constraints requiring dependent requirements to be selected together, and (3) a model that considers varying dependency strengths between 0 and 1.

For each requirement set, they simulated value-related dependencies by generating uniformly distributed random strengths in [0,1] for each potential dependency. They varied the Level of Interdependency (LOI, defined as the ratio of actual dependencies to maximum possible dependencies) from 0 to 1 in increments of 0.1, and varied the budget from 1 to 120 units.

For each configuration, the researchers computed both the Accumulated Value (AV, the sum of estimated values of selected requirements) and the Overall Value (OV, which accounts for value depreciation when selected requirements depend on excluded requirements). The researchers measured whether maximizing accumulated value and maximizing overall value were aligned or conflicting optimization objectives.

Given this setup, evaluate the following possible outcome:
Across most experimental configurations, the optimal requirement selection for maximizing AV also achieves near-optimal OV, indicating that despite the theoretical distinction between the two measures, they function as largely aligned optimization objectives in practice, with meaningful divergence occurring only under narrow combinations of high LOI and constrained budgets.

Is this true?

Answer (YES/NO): NO